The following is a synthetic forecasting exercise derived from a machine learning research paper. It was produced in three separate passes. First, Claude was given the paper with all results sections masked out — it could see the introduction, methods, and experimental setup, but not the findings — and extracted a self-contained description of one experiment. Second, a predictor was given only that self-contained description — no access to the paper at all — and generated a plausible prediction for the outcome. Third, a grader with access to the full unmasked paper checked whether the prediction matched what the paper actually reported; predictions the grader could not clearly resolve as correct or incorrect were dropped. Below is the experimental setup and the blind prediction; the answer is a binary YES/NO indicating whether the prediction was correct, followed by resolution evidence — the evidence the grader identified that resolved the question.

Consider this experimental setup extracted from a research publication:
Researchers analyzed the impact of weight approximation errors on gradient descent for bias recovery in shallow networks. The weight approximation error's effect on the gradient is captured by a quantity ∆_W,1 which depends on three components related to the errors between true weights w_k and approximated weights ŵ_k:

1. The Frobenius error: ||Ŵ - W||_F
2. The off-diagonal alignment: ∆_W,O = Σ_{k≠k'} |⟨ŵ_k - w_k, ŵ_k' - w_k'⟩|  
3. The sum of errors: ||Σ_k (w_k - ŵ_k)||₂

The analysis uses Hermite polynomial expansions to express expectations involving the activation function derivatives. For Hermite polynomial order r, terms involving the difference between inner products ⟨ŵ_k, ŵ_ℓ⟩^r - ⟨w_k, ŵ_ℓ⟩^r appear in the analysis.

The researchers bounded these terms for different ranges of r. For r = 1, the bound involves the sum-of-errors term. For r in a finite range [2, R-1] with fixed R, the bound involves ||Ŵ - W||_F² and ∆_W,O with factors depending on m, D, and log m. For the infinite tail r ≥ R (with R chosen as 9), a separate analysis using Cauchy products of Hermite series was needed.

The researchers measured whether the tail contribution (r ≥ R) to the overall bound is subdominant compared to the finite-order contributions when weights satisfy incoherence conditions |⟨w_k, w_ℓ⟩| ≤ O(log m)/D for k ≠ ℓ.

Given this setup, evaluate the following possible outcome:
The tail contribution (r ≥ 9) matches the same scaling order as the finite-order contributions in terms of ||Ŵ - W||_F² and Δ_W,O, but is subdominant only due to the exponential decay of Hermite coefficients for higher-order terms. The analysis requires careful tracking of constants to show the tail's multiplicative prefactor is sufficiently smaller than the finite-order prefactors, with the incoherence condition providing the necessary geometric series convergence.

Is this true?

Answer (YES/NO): NO